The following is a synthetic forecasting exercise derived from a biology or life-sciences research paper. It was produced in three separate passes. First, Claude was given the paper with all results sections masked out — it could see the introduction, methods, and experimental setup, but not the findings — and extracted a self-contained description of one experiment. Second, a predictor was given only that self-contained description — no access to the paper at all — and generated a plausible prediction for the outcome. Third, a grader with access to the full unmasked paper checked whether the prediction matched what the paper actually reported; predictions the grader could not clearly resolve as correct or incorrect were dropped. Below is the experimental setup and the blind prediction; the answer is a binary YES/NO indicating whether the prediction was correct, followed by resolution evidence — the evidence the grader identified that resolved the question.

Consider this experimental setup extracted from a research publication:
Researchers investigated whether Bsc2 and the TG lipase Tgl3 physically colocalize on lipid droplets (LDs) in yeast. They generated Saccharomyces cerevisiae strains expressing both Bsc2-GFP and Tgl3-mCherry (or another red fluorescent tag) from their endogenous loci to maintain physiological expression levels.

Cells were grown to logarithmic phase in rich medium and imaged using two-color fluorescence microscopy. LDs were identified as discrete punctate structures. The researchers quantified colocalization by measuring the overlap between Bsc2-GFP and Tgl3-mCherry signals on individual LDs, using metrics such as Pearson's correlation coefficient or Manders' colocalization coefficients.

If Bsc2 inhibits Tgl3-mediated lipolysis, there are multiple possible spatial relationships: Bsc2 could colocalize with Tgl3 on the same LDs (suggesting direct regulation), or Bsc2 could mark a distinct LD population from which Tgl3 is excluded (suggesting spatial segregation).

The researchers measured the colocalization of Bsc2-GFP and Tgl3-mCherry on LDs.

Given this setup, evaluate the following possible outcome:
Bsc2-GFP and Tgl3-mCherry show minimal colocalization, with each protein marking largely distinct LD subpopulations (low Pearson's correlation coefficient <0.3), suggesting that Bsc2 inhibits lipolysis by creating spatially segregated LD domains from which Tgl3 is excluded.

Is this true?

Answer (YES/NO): NO